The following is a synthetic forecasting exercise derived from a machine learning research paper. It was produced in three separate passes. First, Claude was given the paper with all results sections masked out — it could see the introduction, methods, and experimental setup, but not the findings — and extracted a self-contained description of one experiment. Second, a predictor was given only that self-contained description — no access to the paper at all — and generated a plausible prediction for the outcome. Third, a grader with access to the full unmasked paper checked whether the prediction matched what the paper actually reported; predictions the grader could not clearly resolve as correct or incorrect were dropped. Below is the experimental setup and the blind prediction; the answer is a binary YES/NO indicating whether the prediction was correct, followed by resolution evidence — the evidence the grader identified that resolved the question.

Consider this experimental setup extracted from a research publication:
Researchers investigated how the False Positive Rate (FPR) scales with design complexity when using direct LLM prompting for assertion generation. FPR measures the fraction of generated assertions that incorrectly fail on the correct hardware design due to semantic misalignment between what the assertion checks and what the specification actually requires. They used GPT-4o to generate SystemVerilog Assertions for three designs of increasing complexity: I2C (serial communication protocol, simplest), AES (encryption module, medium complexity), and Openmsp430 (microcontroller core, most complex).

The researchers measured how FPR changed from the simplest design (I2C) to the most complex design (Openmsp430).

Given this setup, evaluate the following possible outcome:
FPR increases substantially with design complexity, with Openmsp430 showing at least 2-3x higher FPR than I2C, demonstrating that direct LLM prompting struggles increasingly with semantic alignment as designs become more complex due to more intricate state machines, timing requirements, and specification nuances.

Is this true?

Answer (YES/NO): NO